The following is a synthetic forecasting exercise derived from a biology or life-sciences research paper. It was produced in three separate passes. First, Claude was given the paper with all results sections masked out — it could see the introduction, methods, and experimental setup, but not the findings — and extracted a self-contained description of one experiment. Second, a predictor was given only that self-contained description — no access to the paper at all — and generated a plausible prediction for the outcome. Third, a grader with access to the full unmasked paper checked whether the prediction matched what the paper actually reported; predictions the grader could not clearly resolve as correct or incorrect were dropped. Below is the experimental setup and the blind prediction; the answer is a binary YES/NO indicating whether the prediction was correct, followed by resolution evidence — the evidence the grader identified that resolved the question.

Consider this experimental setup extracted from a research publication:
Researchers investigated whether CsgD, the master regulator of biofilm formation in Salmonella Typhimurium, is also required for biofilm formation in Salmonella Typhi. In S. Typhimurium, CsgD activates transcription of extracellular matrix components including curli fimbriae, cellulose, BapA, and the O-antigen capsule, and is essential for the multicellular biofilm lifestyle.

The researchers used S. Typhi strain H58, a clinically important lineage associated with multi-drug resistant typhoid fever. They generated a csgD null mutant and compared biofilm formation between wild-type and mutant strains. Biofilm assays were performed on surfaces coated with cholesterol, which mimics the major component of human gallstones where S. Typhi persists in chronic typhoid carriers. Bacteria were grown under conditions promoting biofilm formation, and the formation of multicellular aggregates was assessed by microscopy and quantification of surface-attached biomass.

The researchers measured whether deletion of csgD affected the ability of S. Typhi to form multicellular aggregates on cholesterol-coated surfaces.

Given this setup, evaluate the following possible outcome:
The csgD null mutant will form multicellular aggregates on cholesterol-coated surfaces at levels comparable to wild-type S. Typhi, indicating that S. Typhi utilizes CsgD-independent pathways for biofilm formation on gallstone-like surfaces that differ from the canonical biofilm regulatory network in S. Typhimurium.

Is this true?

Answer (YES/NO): YES